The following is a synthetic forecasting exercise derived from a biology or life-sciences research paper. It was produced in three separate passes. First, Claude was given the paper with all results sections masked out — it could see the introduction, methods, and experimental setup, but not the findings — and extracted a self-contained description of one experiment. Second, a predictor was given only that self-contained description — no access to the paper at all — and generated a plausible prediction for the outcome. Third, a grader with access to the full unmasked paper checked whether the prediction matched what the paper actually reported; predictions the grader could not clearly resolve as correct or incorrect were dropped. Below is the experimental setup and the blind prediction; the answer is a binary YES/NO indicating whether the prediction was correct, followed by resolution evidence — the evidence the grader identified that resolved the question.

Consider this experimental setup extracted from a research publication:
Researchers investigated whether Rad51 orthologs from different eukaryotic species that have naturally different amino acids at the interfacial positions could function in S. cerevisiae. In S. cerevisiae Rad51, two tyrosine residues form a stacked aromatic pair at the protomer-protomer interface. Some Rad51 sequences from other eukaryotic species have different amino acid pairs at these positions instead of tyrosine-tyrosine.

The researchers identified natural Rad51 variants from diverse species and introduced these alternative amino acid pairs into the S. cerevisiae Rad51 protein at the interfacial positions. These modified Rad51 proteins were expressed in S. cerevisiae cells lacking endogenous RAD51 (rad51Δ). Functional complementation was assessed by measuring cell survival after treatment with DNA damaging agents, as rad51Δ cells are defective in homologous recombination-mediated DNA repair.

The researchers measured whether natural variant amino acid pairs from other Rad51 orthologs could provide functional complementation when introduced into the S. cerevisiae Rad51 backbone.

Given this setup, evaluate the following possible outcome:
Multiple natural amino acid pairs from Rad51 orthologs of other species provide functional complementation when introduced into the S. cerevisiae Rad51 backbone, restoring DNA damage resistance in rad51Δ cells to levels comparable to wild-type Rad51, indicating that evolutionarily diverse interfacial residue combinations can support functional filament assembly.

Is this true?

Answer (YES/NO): YES